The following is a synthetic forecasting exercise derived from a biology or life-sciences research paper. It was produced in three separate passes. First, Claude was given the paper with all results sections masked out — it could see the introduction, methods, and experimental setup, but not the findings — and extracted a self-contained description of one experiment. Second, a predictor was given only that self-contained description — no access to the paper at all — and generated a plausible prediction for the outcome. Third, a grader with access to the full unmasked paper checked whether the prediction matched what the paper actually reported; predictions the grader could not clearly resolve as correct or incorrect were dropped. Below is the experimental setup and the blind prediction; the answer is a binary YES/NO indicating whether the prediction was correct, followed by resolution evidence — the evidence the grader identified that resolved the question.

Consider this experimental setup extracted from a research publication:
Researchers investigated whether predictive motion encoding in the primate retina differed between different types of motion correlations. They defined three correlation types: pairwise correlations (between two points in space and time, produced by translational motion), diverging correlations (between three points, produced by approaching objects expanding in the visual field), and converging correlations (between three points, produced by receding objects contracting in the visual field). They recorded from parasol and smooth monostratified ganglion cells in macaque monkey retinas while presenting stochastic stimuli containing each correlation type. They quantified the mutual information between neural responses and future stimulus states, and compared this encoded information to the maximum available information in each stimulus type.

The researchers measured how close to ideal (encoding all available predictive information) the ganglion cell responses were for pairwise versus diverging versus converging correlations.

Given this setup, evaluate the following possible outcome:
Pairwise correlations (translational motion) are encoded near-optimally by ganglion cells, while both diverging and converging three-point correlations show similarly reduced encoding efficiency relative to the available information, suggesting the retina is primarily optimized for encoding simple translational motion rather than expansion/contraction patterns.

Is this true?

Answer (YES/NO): NO